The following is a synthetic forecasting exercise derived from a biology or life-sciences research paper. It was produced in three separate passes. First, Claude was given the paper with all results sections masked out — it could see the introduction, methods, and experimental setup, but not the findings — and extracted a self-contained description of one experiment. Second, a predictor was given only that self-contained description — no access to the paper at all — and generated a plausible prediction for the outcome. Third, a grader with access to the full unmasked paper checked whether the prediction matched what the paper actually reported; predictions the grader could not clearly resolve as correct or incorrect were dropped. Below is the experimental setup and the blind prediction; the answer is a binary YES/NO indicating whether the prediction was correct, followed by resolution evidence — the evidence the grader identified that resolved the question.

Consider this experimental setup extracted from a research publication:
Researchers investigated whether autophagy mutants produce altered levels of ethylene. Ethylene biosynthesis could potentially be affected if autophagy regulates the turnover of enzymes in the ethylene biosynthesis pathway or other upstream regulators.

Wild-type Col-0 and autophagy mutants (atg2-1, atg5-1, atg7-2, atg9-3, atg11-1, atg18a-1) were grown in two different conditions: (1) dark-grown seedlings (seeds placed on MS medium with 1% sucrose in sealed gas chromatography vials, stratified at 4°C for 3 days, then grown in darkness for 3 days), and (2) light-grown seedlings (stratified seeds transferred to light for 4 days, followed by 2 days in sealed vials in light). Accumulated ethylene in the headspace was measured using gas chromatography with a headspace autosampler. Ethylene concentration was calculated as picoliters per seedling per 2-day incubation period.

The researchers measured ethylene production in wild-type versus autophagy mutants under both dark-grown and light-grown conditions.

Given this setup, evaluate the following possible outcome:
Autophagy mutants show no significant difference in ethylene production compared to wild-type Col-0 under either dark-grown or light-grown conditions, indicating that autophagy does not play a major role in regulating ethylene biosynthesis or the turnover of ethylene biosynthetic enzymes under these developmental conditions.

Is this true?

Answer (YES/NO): YES